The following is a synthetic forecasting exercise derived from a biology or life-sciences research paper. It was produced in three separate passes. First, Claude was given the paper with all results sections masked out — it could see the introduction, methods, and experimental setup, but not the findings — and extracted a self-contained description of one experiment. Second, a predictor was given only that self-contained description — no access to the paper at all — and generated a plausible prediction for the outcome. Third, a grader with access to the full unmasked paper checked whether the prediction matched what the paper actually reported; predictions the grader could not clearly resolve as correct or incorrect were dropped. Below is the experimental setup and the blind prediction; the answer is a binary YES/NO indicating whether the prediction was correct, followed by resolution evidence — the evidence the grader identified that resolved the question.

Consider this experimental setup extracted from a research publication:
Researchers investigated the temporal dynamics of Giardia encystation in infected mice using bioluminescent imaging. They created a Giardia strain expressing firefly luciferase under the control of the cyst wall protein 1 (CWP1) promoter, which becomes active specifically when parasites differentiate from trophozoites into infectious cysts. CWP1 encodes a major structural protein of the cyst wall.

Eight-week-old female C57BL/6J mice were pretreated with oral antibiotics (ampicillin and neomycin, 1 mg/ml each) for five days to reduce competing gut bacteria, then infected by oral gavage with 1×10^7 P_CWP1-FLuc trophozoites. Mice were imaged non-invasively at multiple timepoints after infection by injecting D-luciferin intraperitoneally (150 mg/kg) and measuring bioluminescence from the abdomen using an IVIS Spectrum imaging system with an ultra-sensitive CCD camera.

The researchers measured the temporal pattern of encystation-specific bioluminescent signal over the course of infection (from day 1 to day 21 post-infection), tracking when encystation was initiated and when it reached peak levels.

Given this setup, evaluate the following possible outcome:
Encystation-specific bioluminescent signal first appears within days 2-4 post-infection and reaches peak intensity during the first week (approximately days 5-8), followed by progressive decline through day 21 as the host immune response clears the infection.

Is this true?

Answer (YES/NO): NO